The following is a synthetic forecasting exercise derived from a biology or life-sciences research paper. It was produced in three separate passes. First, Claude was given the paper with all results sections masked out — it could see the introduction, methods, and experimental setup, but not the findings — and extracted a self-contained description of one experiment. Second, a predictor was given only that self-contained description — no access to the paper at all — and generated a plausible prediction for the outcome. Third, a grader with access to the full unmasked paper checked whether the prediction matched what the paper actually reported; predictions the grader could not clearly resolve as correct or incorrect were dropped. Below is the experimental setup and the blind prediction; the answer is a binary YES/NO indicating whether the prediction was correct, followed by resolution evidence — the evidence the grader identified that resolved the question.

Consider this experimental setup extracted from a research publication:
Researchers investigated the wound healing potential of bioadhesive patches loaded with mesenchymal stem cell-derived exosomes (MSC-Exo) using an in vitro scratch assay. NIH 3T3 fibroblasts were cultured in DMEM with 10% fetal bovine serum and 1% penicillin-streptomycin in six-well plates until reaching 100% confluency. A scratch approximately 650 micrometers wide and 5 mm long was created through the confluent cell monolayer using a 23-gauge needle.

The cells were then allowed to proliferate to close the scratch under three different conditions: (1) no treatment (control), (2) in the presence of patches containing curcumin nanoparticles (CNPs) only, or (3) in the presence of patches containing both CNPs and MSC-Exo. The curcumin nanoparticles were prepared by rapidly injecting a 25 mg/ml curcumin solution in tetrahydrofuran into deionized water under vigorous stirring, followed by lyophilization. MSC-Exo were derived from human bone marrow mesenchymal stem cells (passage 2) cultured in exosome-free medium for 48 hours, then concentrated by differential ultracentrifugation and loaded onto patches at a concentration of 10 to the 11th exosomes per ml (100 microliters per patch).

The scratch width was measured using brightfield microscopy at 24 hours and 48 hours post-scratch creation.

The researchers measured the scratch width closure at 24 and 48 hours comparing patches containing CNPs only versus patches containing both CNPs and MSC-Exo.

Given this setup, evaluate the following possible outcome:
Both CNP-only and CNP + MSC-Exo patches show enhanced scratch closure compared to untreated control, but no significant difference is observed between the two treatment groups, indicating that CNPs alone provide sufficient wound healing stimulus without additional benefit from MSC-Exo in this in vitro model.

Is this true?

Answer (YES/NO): NO